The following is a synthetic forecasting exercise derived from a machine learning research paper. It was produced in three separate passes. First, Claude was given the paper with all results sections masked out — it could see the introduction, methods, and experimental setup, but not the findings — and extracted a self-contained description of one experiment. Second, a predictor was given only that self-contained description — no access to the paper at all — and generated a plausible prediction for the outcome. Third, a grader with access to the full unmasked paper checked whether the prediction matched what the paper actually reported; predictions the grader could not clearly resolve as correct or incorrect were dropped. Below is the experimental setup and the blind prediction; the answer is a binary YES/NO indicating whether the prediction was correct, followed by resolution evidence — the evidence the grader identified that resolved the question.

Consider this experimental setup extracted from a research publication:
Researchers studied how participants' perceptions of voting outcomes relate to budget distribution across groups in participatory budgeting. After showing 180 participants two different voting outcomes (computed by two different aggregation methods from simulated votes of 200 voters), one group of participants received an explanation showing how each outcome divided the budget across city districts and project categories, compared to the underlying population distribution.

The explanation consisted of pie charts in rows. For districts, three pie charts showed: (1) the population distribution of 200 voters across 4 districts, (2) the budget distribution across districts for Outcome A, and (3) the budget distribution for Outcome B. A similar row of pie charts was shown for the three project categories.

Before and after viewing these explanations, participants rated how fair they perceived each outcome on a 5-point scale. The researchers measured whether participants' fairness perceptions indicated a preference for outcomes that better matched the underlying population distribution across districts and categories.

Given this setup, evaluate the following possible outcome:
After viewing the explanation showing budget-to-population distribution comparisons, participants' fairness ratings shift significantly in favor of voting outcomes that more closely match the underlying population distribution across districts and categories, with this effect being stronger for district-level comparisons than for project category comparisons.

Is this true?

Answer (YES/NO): NO